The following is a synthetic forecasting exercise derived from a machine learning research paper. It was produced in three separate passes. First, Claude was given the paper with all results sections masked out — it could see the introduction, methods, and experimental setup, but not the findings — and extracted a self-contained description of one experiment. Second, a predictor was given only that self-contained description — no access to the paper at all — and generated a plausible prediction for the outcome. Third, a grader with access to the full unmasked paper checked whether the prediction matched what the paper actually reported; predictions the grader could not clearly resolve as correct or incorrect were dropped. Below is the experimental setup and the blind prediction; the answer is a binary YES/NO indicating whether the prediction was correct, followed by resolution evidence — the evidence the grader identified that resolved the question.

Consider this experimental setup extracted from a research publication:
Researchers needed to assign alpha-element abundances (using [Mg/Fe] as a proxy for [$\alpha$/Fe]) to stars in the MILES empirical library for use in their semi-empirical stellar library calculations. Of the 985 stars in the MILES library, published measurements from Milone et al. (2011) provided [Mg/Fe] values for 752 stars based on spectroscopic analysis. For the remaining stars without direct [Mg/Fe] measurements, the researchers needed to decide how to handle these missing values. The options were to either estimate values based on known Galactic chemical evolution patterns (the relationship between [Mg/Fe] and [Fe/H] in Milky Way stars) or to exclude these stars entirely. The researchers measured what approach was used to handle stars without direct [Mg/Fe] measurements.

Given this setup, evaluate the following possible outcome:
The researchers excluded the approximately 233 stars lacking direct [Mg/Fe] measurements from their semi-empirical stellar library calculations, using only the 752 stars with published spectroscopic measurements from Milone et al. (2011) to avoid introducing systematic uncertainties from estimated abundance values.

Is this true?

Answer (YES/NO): NO